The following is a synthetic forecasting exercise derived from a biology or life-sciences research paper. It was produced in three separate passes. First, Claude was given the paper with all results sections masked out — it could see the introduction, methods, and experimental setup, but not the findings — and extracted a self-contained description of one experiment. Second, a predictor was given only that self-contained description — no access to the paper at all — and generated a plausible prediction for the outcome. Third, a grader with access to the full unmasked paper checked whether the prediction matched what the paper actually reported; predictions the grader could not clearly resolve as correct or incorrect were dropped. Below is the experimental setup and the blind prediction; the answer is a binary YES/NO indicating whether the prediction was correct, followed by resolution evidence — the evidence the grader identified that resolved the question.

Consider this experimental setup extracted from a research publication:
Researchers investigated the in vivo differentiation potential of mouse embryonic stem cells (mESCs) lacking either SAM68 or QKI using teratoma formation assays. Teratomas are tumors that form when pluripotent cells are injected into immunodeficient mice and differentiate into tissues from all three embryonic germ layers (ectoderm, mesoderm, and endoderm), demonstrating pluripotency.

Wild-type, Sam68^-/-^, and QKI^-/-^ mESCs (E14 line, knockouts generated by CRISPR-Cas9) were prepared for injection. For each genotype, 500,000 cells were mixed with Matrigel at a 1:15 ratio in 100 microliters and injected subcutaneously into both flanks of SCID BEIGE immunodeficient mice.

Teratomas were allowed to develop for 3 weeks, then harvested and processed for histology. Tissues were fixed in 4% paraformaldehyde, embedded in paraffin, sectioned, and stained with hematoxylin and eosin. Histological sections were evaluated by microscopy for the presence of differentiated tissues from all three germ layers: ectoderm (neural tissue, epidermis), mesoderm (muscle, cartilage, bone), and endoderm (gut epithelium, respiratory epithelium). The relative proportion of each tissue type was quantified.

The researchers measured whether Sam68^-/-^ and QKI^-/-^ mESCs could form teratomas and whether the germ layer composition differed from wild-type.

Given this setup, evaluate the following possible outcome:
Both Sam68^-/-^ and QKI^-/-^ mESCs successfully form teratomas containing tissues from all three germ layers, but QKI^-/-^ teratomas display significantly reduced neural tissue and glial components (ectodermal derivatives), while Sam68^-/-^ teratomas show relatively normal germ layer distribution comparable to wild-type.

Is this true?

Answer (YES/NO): NO